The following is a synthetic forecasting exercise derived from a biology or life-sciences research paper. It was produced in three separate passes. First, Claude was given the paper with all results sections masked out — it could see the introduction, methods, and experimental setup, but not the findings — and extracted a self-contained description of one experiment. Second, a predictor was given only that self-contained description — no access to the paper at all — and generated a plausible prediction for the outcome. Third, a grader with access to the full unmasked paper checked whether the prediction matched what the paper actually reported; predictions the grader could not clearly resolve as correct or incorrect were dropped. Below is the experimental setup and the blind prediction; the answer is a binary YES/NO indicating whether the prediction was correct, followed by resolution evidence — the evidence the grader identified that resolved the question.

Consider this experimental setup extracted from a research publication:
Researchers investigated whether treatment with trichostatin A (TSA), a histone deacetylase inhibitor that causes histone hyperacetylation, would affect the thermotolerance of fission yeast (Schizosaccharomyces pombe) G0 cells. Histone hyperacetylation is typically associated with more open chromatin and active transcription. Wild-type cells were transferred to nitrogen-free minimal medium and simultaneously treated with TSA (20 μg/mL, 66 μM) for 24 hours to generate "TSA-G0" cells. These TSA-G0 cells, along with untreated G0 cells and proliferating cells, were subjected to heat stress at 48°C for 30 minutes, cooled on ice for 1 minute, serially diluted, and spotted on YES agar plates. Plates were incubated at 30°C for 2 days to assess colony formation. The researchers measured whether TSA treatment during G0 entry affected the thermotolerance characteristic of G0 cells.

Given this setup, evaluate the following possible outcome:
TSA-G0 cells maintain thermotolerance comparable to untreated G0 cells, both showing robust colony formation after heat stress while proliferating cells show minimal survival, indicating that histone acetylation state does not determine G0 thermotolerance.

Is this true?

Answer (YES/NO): YES